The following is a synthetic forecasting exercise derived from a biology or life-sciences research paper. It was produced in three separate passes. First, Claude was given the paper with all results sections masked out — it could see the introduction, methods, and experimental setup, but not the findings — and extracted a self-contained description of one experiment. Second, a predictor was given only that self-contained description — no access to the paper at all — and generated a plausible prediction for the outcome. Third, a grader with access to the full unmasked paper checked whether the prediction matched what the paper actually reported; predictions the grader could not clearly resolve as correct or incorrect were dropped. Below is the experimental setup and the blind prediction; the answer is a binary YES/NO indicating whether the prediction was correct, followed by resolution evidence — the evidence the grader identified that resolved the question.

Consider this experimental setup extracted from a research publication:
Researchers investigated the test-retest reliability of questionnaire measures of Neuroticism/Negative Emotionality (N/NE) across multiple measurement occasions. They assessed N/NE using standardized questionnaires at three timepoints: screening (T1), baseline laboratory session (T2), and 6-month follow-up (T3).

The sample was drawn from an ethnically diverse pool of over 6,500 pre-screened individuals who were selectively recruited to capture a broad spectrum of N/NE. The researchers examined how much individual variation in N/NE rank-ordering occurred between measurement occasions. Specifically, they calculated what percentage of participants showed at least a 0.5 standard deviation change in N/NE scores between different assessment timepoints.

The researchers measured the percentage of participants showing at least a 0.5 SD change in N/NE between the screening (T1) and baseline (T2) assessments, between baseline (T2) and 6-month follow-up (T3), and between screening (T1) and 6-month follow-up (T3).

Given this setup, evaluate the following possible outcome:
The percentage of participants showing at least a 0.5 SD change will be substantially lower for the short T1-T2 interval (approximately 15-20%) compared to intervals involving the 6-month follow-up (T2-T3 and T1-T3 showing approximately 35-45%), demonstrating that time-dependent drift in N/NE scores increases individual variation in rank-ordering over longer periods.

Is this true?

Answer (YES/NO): NO